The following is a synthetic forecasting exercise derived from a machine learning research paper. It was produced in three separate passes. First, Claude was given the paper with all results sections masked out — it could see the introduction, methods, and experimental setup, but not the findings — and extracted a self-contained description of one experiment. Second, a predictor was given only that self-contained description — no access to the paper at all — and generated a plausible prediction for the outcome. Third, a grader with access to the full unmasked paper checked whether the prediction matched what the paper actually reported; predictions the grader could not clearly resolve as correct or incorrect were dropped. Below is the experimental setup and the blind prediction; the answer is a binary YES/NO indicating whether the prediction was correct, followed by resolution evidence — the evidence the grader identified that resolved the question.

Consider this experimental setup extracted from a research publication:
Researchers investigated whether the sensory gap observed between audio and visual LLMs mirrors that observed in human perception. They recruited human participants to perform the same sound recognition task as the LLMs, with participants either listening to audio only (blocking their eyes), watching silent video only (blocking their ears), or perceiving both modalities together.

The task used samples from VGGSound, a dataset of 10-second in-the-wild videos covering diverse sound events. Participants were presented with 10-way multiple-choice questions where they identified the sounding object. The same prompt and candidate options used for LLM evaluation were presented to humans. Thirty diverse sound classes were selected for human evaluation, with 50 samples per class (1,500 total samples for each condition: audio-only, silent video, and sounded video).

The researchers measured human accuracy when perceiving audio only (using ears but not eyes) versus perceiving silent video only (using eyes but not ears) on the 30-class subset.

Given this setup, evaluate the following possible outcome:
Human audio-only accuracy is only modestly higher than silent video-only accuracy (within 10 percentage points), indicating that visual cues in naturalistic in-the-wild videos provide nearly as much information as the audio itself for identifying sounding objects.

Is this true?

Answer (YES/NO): NO